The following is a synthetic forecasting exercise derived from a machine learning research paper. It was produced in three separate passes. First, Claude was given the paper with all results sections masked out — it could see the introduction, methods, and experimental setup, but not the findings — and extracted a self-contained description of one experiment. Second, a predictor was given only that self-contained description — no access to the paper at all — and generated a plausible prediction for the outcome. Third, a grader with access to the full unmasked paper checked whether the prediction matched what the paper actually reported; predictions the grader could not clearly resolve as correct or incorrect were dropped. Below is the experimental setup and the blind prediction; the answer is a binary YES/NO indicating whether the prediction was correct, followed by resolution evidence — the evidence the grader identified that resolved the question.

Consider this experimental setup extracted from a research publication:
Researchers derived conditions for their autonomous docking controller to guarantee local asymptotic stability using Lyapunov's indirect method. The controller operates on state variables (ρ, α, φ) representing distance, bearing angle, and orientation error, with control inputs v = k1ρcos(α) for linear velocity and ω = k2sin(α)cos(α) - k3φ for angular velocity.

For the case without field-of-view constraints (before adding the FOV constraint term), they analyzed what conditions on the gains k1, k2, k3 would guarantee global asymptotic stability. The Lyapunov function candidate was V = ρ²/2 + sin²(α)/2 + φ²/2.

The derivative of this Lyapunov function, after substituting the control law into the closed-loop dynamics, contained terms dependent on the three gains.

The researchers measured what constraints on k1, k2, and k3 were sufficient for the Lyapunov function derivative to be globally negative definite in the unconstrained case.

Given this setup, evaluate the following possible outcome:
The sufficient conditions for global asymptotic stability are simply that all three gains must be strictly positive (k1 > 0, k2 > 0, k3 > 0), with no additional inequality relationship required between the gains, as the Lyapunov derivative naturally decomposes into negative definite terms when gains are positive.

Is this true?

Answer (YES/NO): NO